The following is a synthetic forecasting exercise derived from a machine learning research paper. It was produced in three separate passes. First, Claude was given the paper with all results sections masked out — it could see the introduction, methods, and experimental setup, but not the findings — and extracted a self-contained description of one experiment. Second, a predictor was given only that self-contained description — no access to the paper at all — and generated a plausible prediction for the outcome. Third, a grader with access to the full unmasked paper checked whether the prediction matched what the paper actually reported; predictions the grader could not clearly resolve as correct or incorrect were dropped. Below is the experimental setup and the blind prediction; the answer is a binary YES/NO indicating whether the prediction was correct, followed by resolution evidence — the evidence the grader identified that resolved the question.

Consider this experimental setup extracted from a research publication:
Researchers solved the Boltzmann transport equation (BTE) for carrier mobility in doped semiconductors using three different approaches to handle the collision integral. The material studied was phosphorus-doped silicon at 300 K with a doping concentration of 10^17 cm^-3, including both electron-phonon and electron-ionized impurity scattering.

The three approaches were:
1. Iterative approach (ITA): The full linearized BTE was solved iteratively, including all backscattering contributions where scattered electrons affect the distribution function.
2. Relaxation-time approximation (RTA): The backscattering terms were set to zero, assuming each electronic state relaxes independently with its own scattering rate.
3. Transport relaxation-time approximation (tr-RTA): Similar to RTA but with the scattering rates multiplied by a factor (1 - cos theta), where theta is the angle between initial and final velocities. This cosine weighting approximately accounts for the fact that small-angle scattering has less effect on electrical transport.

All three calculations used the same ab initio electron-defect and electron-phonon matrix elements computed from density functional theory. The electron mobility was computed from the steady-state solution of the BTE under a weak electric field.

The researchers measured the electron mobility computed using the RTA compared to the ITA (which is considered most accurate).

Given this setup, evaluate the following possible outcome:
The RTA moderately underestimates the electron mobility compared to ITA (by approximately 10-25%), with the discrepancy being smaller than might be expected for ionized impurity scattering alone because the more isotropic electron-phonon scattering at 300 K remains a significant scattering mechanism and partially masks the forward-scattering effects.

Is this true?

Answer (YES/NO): NO